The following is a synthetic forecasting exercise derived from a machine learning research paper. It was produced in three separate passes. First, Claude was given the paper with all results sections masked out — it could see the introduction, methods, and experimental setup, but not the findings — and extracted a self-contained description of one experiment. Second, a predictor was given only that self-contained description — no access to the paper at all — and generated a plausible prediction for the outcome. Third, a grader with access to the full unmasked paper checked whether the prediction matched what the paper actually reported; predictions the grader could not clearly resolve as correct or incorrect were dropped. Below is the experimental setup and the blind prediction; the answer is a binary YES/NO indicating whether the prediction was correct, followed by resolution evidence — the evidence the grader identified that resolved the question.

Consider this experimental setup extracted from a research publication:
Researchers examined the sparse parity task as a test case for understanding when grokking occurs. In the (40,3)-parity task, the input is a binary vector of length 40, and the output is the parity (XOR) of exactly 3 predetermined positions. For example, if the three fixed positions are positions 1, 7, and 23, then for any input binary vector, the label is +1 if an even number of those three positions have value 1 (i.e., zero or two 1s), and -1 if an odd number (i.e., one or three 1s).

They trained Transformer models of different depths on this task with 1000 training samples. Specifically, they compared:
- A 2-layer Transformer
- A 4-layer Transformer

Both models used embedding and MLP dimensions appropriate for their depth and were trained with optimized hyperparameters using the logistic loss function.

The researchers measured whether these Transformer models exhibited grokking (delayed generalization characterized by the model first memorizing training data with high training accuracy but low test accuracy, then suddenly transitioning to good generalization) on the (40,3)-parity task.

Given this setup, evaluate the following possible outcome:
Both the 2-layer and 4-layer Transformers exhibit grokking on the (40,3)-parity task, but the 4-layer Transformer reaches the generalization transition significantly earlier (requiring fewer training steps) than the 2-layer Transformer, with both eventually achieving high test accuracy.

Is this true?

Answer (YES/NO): NO